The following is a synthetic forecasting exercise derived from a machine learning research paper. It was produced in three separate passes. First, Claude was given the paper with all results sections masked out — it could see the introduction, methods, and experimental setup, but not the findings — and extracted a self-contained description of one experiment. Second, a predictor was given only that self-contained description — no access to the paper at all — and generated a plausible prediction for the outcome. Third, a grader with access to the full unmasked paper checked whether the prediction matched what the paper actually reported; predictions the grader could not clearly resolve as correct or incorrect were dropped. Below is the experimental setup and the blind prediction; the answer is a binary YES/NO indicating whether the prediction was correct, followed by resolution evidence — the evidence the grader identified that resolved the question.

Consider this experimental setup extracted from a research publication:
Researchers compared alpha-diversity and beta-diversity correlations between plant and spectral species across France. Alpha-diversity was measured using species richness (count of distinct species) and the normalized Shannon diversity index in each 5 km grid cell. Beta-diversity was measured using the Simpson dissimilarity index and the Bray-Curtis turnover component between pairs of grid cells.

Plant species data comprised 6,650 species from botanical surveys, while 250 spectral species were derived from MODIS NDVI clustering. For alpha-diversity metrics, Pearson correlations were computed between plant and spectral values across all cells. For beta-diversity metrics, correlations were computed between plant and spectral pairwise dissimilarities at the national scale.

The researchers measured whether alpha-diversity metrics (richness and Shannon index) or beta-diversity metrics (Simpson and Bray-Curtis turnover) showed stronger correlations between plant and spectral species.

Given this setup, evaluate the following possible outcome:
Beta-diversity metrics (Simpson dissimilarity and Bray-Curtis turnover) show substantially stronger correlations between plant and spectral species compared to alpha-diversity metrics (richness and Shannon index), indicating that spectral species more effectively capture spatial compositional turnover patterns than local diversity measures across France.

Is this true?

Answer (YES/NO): YES